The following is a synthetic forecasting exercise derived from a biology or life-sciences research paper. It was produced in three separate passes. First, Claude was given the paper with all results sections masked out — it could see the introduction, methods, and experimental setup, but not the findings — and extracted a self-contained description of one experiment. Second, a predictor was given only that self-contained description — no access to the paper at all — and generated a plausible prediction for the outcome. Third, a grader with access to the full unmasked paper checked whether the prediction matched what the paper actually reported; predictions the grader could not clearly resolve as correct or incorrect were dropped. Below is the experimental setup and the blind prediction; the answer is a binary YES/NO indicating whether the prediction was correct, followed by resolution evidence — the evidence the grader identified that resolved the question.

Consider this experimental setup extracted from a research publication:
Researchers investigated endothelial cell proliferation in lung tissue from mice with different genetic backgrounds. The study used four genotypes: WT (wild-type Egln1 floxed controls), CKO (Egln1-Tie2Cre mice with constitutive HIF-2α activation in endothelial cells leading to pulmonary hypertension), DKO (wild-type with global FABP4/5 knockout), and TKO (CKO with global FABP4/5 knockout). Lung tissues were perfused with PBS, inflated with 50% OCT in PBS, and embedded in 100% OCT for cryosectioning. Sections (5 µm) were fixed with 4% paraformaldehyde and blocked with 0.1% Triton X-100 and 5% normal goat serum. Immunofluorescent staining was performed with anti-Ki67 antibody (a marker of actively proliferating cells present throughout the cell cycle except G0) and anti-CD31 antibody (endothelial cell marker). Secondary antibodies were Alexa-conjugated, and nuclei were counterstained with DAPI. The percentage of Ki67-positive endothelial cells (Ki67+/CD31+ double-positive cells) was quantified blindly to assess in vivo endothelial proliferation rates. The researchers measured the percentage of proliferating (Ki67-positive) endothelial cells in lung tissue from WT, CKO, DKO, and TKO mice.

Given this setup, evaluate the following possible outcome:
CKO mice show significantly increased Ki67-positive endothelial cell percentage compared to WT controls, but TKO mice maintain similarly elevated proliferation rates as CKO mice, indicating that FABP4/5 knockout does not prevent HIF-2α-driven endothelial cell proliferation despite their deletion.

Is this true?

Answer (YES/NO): NO